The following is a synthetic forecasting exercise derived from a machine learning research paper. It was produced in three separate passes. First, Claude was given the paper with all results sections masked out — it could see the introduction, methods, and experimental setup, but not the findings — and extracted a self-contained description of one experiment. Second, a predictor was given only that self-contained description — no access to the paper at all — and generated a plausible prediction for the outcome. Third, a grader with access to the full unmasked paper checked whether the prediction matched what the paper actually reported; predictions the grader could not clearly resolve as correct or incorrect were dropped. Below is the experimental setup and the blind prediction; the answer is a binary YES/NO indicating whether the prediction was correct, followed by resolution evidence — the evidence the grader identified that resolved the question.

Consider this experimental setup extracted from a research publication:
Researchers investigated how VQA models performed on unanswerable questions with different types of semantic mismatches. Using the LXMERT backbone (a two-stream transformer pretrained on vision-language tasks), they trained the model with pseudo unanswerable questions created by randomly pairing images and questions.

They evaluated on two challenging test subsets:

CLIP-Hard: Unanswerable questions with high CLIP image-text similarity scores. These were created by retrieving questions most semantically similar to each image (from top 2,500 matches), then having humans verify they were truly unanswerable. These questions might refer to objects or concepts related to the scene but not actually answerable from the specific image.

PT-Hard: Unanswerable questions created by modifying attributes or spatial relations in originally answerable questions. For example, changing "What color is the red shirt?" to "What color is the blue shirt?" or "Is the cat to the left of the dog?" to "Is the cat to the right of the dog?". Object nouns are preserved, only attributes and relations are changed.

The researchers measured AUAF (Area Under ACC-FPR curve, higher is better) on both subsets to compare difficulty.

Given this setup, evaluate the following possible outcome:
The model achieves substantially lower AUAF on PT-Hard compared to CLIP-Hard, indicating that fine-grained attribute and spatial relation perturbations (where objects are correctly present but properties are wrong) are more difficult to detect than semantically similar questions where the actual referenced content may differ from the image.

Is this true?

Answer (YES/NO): YES